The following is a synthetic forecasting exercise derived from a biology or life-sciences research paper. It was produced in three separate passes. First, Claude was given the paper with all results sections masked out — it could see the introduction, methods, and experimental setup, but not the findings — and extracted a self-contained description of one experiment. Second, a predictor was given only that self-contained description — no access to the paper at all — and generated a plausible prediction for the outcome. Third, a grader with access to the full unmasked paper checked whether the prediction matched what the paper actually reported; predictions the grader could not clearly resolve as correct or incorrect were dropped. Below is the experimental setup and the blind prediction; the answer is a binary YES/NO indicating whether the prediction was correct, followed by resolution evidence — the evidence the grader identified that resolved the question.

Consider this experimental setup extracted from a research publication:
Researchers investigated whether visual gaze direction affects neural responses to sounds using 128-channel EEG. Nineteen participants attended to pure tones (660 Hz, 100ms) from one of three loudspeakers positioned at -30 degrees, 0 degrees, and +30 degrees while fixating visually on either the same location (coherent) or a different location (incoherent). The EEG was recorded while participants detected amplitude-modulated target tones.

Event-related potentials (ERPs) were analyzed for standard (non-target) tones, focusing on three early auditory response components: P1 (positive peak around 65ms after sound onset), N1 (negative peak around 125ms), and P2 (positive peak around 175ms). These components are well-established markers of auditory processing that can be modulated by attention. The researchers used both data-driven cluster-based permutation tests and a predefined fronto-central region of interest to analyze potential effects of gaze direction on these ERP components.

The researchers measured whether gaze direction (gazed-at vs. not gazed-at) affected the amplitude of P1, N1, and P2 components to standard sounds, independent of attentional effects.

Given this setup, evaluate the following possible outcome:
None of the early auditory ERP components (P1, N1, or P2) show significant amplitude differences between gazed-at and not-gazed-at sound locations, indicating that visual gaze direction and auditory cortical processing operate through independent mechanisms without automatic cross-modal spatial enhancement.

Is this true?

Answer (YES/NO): YES